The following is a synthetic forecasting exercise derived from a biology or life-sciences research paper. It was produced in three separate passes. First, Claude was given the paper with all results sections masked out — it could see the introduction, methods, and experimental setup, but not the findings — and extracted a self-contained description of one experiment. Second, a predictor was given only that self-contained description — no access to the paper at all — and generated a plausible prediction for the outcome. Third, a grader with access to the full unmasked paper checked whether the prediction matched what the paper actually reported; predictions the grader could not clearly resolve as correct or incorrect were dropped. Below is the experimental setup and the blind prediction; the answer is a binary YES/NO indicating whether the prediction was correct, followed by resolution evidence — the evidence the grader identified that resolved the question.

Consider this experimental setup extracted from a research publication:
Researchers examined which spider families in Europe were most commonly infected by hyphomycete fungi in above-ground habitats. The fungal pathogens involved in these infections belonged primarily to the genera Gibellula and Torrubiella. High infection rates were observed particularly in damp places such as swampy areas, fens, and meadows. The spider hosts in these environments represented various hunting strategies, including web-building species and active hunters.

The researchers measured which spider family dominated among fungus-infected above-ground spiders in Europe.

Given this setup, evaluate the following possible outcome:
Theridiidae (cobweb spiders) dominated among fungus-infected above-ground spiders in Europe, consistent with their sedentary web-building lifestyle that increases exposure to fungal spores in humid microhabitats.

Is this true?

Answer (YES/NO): NO